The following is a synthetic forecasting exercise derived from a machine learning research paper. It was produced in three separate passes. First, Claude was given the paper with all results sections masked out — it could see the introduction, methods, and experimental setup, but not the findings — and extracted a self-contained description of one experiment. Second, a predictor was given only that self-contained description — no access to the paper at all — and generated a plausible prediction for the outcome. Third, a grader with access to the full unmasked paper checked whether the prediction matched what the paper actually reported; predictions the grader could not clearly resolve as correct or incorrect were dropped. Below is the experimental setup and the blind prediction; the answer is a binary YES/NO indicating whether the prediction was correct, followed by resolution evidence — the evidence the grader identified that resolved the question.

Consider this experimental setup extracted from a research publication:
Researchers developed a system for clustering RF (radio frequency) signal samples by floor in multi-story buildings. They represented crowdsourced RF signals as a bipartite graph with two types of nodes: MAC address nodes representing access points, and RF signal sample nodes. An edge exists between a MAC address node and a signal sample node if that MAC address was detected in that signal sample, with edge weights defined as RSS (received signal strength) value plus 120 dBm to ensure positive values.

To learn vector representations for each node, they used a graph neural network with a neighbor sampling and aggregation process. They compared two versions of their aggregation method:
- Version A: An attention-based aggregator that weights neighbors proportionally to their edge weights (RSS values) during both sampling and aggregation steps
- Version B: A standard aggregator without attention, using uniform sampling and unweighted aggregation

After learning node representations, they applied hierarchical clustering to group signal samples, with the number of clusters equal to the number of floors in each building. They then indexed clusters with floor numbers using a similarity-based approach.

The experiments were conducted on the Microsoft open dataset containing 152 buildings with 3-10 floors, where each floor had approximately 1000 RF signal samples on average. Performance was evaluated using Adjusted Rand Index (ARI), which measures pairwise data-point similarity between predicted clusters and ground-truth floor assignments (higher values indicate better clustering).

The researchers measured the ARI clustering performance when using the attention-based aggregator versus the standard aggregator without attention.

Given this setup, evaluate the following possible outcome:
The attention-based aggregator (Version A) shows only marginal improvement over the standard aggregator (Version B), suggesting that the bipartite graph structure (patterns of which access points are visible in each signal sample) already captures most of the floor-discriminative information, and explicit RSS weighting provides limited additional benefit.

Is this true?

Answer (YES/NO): NO